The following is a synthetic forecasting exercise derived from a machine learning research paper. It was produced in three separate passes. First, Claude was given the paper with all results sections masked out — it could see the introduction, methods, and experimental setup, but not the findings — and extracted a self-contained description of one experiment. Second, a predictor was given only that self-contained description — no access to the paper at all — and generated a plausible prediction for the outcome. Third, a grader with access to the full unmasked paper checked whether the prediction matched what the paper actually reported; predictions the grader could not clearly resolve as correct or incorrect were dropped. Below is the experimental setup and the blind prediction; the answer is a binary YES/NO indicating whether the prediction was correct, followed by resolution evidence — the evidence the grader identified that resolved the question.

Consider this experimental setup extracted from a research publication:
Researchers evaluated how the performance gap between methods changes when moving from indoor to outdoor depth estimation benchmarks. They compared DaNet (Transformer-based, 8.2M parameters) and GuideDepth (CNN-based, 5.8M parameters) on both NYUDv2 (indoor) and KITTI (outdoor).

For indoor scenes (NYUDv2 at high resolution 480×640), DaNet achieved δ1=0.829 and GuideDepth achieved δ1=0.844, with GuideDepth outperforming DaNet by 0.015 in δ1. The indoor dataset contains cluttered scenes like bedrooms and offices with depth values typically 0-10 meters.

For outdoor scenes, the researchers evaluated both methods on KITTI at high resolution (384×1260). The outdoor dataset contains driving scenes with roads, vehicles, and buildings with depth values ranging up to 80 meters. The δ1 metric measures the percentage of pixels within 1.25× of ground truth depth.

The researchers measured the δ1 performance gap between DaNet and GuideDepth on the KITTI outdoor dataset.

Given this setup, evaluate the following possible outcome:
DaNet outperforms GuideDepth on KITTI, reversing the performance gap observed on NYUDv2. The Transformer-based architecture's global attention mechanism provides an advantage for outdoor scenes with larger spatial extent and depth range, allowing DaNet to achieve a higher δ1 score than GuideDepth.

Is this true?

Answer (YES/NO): YES